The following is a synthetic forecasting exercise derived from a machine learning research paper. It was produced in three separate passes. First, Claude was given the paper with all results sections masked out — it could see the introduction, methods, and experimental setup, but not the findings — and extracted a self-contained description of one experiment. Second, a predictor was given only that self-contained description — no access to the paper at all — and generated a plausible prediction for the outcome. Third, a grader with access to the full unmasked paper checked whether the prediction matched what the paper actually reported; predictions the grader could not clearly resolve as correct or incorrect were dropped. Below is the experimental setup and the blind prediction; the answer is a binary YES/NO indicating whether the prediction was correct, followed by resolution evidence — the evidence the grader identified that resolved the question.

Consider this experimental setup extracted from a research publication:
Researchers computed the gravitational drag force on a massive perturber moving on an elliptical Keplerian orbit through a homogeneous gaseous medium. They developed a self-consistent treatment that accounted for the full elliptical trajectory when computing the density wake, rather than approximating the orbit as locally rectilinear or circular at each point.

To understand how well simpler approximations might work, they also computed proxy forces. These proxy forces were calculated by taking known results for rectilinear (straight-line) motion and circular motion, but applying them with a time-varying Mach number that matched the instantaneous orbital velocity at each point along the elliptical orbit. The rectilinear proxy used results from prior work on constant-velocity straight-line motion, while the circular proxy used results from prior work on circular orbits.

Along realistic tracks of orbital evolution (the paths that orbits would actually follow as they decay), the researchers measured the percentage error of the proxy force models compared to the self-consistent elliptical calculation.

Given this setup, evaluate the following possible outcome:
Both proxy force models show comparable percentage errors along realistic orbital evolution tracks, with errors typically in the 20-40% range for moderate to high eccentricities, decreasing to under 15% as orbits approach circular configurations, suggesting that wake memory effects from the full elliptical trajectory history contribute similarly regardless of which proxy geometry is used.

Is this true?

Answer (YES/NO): NO